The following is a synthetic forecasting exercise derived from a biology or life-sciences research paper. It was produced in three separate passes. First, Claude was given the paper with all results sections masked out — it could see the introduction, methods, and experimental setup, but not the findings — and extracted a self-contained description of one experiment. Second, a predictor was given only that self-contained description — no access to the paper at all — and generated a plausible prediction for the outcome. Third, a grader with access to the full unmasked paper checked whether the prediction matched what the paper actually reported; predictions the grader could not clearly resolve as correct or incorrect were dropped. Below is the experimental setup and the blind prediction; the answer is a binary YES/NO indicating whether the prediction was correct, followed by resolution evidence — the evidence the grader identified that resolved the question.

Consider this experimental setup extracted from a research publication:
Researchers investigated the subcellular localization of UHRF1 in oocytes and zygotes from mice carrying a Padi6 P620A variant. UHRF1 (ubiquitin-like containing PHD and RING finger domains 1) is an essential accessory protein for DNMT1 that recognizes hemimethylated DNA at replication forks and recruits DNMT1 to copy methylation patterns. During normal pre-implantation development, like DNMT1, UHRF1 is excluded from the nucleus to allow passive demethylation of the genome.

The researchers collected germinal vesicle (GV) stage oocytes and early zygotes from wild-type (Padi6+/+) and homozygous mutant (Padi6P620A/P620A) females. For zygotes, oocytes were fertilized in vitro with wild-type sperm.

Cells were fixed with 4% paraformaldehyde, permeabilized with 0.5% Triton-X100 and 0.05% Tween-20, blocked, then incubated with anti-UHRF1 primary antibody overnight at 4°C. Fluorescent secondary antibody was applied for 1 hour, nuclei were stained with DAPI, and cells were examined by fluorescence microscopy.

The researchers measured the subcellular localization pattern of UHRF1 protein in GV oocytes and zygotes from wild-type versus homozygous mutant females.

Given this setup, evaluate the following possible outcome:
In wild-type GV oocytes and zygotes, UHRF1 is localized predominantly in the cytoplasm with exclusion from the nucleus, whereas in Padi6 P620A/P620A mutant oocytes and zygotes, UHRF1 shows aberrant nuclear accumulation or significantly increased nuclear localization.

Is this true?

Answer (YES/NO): NO